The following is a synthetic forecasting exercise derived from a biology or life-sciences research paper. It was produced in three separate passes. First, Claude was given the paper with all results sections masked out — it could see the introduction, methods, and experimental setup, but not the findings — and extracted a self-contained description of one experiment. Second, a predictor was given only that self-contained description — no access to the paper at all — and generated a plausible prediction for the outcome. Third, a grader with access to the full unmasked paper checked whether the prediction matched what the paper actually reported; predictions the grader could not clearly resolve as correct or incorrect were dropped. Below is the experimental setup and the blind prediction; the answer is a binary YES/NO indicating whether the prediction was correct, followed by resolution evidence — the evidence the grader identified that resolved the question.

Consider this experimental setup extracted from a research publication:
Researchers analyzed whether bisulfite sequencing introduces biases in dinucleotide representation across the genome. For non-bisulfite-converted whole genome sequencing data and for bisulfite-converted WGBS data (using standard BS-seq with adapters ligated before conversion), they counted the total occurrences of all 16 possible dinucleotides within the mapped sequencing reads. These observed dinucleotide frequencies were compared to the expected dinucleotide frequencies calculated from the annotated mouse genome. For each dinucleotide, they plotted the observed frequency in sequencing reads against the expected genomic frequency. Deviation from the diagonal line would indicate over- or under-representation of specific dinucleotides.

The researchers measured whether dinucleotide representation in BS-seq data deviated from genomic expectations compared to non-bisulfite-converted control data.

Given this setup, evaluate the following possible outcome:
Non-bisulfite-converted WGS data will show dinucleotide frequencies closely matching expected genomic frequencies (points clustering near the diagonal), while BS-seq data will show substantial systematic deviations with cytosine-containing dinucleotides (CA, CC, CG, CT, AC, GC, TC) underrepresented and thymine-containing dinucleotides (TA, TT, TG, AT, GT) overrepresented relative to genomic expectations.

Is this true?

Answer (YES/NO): NO